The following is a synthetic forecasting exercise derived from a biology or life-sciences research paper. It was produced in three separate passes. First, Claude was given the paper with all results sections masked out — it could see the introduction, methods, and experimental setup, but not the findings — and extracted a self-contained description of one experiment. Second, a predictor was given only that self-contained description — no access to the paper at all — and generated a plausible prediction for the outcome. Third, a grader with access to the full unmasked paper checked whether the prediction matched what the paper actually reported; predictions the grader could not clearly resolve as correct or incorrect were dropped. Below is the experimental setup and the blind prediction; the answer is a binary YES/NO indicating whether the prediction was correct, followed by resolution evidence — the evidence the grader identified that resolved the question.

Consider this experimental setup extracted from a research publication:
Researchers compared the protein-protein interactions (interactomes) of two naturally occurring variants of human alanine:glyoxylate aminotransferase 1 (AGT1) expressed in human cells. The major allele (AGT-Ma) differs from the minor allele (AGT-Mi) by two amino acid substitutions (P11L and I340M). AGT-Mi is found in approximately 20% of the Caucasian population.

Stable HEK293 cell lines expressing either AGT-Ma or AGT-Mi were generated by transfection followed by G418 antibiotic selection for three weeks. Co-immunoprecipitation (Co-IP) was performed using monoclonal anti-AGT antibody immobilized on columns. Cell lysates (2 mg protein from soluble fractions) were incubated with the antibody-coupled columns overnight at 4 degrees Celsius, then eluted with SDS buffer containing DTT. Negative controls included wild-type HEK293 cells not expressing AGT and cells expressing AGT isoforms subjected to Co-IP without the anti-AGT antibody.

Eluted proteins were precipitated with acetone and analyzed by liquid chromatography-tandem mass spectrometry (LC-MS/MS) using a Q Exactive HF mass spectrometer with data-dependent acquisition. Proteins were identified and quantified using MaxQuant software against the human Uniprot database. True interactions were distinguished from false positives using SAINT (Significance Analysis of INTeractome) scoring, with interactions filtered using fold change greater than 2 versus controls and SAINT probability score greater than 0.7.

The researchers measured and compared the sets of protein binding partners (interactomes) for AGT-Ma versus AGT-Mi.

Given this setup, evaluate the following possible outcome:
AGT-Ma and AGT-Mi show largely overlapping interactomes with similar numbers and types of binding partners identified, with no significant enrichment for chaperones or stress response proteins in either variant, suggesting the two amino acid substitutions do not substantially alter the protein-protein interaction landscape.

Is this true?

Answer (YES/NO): NO